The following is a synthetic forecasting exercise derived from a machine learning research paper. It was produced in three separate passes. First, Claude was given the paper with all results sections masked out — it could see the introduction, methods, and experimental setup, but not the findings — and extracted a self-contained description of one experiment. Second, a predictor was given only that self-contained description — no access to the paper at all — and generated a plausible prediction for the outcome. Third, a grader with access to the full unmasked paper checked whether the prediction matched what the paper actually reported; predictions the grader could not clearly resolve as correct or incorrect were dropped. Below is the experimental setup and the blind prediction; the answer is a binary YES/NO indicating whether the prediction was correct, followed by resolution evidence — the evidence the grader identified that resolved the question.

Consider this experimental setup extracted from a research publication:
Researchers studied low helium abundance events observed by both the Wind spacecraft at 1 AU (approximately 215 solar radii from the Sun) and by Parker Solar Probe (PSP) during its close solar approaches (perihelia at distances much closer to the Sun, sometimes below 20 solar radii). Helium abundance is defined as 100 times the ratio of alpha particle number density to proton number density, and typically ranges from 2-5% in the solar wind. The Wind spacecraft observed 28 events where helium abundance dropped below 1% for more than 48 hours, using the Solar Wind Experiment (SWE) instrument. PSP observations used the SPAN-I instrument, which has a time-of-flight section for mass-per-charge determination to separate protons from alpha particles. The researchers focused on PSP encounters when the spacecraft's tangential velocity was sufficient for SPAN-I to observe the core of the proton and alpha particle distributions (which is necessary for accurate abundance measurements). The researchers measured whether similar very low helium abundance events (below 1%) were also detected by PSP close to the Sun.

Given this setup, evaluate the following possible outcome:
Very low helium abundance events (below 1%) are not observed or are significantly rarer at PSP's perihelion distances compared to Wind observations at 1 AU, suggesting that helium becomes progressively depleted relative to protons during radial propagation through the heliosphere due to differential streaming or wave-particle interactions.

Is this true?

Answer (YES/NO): NO